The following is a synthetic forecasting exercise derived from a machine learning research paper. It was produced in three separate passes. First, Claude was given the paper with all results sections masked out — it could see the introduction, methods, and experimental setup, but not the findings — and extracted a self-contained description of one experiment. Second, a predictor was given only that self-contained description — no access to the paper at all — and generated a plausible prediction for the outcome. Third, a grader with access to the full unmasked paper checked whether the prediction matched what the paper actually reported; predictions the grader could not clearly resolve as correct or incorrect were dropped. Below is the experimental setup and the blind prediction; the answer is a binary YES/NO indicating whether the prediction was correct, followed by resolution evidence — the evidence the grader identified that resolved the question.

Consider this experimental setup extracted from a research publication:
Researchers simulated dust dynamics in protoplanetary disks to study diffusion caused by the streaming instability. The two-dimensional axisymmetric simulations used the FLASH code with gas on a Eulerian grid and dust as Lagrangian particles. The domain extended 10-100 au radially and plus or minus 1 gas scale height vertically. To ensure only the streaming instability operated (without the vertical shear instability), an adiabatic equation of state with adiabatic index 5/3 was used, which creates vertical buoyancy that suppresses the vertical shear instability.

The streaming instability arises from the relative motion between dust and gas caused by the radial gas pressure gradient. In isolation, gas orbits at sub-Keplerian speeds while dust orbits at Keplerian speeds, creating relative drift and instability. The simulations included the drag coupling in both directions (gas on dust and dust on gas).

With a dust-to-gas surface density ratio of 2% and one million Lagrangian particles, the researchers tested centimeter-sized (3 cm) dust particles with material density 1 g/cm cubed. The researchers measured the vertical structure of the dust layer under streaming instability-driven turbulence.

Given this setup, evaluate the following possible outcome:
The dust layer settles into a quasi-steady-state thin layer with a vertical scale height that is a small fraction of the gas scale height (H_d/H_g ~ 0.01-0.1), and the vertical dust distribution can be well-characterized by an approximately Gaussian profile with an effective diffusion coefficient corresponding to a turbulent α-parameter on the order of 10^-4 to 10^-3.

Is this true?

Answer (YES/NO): NO